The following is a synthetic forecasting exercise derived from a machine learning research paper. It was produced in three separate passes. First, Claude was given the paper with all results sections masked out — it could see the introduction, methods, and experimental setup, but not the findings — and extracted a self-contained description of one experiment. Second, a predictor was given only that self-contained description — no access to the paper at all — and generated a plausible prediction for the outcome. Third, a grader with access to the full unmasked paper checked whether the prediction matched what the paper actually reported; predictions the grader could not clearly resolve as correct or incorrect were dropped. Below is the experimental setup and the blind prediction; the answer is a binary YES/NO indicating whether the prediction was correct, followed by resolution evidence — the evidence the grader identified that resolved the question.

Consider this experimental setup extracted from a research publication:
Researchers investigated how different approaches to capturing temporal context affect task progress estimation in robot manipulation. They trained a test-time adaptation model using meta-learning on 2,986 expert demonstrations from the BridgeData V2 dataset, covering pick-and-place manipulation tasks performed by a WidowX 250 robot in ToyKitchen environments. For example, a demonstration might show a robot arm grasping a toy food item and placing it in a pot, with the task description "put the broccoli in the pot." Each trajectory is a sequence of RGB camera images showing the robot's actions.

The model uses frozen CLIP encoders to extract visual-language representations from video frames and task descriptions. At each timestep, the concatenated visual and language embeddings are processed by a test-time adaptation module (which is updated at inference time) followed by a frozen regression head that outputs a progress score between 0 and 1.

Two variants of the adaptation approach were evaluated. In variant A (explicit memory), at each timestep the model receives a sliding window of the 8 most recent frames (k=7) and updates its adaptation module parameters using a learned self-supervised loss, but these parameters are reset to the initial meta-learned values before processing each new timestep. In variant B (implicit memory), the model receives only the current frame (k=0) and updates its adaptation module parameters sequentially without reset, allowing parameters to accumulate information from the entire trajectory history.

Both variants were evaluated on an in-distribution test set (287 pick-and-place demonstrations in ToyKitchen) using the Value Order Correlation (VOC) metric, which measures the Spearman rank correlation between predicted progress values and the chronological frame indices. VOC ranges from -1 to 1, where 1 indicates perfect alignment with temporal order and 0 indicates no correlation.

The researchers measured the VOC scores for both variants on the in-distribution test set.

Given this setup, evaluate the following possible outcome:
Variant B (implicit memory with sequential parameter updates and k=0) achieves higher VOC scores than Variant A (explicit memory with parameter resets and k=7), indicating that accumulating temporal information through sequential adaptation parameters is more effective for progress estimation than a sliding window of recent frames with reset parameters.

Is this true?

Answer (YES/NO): YES